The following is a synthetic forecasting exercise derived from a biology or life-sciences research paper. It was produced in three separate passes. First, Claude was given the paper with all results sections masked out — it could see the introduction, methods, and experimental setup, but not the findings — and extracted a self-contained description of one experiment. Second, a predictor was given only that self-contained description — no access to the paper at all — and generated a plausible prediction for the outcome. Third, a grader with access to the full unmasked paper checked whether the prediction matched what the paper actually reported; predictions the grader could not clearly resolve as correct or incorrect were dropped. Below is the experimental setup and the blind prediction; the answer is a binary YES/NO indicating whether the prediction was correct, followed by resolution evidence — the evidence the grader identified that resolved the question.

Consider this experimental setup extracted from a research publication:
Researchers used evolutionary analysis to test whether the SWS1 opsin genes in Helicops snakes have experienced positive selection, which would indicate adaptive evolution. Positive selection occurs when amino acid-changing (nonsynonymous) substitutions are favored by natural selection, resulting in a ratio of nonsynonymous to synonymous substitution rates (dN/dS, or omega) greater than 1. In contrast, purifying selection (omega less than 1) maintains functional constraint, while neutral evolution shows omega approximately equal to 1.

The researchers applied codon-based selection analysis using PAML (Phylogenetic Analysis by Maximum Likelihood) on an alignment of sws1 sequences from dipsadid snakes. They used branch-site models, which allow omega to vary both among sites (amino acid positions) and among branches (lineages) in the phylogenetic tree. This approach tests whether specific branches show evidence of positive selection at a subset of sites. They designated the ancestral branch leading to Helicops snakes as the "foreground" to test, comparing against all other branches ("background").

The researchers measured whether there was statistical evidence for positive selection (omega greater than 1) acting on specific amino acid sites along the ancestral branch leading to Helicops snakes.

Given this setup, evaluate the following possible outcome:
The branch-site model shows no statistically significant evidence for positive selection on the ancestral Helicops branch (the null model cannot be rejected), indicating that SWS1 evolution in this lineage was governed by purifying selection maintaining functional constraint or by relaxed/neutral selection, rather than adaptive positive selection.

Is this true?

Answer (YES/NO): NO